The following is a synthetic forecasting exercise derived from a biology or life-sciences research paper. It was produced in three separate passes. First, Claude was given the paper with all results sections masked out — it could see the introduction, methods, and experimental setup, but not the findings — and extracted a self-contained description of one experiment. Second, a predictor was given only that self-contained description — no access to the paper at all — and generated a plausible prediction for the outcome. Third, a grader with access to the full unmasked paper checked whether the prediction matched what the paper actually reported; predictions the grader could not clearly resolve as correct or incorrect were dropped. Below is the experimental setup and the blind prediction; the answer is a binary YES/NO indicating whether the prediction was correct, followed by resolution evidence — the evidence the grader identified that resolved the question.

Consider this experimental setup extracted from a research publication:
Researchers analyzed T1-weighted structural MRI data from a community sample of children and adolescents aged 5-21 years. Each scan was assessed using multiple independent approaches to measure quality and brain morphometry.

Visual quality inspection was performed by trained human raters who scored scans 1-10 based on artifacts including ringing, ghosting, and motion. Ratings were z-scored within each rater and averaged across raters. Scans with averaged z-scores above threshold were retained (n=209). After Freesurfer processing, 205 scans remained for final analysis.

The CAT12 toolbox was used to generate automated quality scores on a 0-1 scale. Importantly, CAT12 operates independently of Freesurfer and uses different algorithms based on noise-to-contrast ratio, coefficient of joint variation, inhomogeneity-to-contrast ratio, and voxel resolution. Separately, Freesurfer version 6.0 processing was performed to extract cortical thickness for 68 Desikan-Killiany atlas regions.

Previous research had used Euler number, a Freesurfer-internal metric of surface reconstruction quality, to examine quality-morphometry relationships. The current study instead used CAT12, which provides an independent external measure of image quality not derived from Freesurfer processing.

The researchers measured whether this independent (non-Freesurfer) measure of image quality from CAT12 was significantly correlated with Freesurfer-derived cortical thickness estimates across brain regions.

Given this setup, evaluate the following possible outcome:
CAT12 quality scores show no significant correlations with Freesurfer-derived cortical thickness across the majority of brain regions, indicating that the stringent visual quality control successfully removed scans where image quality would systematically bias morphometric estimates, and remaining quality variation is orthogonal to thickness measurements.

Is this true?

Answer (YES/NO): NO